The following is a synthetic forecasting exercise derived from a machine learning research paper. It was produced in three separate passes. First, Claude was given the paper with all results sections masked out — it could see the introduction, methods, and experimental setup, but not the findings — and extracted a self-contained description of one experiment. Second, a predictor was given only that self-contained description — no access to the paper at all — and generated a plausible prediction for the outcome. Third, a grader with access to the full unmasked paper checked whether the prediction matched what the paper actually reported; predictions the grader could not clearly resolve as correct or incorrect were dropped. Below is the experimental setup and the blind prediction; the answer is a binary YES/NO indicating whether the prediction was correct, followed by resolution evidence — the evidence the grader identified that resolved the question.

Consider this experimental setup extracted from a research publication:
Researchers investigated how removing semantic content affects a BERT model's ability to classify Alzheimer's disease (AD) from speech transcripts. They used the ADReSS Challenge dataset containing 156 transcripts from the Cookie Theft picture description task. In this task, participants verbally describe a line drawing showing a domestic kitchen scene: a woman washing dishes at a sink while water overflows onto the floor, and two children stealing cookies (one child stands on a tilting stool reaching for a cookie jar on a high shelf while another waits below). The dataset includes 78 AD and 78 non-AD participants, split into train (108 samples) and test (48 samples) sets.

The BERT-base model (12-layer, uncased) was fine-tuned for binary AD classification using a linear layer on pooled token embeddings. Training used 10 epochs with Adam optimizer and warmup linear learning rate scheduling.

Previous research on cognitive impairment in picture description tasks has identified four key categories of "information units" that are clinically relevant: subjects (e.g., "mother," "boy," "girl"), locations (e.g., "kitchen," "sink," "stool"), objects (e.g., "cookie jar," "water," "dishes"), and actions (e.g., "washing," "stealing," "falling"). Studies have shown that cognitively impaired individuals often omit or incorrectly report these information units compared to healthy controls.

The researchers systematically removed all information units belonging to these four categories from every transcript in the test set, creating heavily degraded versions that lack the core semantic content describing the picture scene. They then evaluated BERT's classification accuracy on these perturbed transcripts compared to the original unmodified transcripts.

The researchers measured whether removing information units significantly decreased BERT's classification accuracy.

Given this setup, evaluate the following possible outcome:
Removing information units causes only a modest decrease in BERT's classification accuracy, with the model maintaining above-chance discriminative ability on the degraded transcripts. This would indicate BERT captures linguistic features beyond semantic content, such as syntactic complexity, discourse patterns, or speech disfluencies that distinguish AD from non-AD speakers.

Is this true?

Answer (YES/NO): YES